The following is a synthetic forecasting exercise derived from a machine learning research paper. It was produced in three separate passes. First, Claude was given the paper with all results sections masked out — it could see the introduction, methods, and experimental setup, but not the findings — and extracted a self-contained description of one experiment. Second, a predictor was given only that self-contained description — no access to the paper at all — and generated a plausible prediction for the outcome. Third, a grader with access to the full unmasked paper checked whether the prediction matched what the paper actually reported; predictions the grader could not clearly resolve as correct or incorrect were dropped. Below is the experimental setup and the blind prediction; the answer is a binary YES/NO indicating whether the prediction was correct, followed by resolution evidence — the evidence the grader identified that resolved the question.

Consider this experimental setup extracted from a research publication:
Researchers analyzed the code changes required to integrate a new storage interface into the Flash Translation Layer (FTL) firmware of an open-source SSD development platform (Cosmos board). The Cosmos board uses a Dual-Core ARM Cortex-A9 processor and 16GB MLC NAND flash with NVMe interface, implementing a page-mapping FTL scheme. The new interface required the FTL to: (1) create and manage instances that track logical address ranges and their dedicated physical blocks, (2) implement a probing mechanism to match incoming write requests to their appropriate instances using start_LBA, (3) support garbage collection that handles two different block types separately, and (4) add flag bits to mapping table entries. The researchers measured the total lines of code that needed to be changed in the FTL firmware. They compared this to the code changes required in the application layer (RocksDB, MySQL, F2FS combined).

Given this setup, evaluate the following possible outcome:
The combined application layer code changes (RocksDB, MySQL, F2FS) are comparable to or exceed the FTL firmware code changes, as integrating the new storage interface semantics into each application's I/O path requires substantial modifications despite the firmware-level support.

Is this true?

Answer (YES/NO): NO